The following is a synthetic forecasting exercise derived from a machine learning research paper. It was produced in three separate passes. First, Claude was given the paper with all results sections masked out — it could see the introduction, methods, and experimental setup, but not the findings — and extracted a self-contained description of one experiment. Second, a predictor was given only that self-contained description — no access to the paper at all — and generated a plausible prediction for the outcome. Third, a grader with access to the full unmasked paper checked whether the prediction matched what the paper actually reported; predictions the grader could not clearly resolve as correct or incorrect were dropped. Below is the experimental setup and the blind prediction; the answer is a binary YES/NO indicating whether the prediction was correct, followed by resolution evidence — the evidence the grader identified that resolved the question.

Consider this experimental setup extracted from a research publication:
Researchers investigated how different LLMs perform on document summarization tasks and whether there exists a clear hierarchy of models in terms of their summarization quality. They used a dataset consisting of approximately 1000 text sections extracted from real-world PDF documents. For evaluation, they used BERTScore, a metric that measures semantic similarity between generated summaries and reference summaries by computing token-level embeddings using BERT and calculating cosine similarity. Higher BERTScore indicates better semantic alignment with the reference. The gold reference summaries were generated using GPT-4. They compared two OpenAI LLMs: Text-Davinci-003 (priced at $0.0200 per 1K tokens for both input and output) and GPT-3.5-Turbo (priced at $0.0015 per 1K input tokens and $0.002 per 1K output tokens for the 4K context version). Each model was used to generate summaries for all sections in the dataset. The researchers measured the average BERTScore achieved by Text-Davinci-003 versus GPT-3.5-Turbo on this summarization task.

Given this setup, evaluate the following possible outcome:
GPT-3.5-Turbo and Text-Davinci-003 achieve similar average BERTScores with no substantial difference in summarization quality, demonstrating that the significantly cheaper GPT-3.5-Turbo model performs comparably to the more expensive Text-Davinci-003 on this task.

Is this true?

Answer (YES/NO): NO